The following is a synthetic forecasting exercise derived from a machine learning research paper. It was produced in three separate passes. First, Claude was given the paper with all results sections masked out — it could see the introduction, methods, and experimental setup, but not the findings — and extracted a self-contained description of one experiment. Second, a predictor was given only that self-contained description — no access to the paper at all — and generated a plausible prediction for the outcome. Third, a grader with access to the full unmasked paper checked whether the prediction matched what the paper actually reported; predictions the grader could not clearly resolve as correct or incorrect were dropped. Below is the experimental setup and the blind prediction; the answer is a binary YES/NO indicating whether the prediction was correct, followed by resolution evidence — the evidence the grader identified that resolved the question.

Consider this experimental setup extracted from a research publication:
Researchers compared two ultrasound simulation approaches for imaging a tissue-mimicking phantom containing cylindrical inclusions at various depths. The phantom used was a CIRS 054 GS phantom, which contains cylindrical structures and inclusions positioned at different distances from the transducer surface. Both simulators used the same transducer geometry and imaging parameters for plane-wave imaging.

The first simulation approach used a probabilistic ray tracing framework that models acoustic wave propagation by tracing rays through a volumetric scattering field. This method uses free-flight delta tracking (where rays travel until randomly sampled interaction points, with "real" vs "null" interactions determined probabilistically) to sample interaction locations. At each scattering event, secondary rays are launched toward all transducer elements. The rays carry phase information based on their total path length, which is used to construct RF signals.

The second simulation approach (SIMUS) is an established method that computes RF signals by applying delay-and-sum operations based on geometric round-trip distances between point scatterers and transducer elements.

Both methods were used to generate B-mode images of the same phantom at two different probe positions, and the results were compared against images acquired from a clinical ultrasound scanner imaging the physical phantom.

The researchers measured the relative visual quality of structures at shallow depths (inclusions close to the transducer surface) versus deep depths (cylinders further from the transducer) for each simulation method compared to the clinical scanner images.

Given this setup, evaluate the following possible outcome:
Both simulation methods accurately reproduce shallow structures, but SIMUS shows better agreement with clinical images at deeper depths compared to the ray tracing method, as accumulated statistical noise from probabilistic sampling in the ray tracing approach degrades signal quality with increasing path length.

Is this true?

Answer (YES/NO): NO